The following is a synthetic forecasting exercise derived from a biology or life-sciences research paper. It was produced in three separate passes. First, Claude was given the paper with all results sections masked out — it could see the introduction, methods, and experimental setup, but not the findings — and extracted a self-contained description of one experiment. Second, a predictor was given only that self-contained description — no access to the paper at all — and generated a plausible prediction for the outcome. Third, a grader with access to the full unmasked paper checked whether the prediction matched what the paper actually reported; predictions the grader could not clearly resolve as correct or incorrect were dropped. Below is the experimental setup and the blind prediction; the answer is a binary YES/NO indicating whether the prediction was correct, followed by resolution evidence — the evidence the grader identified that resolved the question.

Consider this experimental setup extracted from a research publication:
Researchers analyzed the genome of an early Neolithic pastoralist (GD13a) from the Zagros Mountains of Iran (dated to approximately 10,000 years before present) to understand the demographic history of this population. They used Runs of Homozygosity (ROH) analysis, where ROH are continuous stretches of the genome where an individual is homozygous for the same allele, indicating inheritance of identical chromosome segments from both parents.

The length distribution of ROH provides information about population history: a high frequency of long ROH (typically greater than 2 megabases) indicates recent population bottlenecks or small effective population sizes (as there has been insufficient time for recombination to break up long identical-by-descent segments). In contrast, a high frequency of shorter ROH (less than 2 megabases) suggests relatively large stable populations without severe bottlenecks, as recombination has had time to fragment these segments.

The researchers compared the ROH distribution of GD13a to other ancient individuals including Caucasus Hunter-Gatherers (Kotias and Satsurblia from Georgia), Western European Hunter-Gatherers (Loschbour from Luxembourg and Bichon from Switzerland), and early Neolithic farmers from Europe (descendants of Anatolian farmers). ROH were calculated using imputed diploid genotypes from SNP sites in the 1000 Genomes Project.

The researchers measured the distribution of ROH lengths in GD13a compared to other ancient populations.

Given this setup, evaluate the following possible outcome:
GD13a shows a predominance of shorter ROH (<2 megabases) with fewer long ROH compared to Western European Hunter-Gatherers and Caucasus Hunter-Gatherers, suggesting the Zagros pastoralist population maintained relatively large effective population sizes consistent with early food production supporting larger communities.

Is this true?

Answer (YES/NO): YES